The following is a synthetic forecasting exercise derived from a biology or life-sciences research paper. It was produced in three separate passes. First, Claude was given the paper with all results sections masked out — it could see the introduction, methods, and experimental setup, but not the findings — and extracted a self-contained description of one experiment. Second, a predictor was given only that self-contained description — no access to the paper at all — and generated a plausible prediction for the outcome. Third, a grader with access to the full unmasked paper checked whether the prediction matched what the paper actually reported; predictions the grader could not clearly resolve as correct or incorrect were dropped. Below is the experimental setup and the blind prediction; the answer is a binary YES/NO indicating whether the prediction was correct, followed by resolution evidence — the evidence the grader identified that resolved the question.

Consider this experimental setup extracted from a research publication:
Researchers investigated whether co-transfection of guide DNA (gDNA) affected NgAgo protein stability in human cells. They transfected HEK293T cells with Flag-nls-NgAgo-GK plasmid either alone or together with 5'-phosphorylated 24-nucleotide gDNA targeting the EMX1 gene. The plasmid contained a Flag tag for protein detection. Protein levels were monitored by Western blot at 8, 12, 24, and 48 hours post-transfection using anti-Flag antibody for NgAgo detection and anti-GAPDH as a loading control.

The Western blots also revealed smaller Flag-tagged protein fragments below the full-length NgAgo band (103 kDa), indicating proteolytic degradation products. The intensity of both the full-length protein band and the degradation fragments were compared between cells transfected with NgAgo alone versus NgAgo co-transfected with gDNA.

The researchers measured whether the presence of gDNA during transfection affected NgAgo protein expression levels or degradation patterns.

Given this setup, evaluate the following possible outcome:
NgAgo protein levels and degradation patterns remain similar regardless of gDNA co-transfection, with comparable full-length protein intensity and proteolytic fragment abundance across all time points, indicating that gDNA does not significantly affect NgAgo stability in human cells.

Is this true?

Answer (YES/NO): YES